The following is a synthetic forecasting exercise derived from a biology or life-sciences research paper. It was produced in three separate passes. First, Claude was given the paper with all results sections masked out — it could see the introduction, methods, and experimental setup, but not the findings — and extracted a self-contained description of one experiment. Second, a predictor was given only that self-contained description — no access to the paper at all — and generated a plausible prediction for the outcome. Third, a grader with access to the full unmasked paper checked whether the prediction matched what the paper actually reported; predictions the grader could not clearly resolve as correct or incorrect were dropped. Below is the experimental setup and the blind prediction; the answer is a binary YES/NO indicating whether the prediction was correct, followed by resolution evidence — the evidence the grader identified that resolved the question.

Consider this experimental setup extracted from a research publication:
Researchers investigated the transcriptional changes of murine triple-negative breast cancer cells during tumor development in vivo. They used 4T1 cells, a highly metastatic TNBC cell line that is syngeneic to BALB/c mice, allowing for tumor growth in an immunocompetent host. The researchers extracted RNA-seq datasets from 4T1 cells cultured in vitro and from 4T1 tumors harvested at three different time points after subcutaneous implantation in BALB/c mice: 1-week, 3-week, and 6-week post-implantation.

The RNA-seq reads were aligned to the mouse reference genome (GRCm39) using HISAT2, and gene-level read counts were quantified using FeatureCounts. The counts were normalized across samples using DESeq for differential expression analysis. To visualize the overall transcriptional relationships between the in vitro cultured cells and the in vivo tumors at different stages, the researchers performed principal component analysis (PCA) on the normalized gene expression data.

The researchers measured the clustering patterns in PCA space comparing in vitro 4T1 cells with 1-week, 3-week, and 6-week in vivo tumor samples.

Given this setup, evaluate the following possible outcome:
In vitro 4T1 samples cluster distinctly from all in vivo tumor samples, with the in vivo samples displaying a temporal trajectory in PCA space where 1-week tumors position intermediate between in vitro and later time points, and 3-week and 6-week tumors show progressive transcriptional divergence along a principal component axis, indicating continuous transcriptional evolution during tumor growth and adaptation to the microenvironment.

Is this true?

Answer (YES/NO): NO